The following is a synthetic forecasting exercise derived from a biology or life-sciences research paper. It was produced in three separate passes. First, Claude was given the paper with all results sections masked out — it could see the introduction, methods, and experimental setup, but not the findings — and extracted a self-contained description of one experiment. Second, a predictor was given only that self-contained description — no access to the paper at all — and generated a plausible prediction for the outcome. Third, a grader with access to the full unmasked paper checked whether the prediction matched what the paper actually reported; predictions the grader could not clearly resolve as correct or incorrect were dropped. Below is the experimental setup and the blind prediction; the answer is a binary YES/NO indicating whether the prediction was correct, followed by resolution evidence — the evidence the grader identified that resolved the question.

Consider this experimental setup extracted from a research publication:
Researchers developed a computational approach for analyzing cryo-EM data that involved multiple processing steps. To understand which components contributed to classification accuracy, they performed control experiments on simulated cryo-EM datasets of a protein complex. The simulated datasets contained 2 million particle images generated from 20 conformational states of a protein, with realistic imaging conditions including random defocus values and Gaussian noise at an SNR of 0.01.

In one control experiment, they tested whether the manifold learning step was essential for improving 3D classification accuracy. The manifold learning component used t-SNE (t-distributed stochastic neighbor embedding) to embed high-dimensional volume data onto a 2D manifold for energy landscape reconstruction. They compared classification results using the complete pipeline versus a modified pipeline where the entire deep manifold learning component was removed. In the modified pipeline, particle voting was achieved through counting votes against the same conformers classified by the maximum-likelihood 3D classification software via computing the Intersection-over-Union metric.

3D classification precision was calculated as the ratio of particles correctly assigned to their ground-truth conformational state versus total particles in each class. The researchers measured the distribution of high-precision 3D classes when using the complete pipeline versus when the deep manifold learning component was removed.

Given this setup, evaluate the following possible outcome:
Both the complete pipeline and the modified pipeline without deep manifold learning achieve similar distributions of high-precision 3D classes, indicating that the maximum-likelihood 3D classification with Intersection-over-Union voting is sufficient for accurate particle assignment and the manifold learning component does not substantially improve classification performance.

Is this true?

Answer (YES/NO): NO